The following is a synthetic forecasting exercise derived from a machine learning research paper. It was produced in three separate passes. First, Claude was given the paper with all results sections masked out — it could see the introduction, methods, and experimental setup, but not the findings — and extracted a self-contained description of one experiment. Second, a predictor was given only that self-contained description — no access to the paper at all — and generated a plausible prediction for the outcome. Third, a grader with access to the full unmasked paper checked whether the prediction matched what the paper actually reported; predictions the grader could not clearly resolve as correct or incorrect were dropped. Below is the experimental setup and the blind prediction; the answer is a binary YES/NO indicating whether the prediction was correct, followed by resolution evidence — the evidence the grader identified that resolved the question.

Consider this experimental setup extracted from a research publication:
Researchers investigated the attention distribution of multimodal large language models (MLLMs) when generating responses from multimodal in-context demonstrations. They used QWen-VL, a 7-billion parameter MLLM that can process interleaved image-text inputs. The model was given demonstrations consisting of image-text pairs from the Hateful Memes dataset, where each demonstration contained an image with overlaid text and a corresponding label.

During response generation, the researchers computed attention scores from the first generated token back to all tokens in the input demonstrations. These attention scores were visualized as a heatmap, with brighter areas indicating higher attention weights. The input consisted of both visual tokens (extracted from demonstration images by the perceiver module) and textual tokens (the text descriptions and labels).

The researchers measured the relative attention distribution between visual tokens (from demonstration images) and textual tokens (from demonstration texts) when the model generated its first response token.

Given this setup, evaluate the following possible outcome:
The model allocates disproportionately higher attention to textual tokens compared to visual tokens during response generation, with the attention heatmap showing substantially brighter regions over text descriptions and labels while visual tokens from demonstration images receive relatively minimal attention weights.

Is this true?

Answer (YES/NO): YES